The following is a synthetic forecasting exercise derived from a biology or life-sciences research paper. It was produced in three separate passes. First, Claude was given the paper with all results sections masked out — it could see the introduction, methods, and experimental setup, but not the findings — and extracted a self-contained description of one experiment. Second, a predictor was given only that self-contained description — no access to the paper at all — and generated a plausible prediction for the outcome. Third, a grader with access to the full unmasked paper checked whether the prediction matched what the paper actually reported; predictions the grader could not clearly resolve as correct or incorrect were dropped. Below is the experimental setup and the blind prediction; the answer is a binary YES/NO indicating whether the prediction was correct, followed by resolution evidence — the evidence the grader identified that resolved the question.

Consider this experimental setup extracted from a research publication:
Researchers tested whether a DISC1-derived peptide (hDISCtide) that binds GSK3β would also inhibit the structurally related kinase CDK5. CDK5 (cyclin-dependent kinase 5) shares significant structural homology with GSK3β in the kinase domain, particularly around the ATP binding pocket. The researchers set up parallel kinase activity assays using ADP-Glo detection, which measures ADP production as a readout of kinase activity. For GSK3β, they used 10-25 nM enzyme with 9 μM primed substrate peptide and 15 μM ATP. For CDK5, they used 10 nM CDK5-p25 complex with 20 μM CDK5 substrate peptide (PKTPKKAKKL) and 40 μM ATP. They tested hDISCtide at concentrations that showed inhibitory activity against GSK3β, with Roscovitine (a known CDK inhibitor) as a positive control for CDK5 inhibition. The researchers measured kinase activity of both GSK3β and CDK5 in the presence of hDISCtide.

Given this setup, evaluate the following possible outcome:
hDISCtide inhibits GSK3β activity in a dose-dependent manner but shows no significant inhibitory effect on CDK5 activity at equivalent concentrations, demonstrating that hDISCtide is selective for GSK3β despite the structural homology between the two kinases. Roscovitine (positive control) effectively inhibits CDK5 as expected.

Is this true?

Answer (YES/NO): YES